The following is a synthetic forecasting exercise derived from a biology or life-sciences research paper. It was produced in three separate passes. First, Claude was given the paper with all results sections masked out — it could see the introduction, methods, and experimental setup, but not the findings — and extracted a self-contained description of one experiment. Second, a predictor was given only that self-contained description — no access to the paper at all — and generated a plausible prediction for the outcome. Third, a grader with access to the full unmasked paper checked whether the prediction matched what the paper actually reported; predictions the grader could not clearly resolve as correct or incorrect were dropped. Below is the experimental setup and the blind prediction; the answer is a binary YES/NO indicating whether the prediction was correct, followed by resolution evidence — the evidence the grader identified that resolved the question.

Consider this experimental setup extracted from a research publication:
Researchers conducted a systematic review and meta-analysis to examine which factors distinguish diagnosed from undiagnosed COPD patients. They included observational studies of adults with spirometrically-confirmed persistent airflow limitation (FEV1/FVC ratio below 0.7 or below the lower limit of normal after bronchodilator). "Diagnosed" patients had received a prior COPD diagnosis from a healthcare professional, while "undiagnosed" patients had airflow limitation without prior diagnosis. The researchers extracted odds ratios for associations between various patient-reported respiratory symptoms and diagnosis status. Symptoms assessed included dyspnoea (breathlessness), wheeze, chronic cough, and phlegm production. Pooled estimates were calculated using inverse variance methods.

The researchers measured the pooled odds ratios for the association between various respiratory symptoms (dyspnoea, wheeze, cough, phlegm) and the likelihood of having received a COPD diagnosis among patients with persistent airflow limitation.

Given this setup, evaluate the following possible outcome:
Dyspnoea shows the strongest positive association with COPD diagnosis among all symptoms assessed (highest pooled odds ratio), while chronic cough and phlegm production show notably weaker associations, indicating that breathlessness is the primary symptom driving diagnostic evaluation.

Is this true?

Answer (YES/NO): NO